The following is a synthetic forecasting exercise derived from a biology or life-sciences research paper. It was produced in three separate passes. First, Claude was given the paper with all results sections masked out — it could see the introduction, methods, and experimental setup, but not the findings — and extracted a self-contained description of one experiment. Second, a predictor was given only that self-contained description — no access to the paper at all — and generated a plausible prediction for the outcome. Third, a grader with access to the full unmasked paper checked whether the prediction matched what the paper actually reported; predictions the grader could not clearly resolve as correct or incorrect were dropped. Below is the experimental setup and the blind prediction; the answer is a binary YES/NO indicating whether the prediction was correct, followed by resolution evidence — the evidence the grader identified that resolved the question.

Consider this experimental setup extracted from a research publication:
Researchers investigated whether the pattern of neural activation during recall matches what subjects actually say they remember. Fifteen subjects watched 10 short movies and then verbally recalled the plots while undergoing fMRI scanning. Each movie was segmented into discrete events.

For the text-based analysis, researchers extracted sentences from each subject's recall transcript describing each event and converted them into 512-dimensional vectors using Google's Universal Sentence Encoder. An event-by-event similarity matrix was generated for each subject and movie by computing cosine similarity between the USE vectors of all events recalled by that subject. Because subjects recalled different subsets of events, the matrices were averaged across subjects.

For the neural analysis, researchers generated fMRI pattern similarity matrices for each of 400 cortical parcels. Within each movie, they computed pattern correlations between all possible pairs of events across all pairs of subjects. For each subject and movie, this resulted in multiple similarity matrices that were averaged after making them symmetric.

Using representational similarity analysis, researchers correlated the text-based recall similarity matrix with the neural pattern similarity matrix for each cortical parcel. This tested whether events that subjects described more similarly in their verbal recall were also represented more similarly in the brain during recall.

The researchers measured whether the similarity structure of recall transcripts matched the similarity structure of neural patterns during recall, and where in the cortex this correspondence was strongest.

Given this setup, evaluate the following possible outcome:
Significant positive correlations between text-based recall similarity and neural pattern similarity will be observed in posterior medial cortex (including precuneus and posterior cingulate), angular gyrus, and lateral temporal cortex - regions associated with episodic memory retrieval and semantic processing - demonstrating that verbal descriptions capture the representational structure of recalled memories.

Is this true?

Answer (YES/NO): NO